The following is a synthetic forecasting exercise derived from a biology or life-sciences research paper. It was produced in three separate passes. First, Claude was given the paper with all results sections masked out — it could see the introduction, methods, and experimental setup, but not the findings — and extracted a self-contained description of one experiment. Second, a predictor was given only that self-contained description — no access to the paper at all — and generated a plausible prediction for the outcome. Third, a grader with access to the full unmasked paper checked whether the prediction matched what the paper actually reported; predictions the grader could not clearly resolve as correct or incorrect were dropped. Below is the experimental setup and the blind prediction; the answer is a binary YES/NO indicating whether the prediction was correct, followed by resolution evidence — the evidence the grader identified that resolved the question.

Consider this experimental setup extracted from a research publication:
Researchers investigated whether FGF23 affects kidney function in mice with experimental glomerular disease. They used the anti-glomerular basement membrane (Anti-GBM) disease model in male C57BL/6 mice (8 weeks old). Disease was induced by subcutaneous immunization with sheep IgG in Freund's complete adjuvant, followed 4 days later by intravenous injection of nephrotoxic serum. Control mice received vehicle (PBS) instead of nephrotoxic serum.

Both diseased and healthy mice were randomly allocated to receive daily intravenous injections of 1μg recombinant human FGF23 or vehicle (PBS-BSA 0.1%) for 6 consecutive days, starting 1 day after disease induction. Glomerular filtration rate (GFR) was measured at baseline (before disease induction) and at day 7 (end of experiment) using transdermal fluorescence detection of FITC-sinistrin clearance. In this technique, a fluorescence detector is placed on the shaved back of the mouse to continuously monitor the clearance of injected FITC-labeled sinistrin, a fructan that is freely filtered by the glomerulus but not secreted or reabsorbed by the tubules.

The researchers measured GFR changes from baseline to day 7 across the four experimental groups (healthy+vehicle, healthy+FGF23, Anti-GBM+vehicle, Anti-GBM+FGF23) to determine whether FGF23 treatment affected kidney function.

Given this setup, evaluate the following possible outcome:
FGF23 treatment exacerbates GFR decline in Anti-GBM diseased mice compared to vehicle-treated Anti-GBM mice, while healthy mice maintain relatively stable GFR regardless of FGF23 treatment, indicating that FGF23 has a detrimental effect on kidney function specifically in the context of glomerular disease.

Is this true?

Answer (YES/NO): NO